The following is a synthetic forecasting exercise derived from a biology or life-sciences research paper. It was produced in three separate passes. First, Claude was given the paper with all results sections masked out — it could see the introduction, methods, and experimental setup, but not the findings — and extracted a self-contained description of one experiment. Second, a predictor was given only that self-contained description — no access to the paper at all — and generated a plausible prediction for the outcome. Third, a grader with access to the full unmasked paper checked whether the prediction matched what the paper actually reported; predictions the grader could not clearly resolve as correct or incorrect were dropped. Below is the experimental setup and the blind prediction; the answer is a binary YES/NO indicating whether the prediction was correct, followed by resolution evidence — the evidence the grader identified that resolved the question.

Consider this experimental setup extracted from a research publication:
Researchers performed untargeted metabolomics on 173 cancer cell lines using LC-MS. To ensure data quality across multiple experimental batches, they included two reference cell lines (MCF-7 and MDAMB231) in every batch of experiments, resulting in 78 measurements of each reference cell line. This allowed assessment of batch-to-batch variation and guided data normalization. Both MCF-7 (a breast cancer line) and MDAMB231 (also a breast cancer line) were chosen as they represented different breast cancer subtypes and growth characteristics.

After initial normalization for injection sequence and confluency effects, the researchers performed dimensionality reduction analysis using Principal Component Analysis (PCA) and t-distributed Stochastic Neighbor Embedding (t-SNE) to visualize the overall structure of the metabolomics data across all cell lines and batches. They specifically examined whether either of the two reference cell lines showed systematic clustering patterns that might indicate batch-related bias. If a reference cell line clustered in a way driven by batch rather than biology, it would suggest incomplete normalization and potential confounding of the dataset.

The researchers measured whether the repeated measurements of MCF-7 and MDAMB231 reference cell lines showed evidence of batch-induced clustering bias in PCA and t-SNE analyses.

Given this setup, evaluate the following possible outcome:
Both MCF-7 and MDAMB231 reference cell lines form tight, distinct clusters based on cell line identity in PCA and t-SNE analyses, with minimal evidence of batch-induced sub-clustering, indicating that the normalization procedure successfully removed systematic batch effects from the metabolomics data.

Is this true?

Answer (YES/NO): NO